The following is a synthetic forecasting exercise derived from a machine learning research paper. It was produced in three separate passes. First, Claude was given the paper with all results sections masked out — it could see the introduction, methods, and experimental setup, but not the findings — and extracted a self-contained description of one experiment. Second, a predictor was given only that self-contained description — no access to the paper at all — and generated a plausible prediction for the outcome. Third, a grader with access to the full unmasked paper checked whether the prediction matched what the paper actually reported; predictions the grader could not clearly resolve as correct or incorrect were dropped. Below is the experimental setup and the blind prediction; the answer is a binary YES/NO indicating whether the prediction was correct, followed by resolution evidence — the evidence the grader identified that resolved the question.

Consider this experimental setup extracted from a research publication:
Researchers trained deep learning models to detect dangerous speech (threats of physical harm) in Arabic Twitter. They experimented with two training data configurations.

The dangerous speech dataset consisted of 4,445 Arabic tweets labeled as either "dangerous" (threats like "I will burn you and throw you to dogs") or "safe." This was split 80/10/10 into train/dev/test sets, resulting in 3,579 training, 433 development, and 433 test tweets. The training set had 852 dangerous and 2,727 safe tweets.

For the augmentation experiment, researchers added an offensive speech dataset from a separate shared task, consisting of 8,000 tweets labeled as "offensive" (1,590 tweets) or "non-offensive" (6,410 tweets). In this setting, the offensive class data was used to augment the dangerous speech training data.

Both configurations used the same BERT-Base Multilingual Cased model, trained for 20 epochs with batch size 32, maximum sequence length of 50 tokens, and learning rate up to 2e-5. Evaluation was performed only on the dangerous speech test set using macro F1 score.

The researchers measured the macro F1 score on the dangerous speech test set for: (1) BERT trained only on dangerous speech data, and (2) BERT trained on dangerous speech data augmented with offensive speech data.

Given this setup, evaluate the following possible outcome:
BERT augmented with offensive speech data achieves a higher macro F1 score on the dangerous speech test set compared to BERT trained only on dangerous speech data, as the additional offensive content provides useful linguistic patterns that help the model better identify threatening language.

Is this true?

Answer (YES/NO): NO